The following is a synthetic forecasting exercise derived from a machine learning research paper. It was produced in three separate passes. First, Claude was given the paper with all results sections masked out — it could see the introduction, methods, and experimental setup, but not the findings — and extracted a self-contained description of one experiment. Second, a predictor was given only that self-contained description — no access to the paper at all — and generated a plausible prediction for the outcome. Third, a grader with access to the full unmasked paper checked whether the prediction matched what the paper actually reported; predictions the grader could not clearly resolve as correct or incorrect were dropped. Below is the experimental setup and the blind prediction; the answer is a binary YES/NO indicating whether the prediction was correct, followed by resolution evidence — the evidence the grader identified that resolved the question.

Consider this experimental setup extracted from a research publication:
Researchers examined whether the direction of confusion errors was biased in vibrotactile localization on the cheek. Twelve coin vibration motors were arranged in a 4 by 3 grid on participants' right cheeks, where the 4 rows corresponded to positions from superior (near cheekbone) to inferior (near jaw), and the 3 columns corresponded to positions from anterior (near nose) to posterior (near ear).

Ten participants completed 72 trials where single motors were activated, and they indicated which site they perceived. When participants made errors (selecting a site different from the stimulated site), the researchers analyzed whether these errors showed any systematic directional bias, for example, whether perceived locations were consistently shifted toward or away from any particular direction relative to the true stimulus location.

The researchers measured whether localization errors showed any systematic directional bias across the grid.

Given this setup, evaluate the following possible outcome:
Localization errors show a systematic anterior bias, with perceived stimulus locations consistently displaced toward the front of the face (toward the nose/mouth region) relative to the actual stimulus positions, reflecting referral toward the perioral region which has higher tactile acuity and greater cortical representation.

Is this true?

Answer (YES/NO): NO